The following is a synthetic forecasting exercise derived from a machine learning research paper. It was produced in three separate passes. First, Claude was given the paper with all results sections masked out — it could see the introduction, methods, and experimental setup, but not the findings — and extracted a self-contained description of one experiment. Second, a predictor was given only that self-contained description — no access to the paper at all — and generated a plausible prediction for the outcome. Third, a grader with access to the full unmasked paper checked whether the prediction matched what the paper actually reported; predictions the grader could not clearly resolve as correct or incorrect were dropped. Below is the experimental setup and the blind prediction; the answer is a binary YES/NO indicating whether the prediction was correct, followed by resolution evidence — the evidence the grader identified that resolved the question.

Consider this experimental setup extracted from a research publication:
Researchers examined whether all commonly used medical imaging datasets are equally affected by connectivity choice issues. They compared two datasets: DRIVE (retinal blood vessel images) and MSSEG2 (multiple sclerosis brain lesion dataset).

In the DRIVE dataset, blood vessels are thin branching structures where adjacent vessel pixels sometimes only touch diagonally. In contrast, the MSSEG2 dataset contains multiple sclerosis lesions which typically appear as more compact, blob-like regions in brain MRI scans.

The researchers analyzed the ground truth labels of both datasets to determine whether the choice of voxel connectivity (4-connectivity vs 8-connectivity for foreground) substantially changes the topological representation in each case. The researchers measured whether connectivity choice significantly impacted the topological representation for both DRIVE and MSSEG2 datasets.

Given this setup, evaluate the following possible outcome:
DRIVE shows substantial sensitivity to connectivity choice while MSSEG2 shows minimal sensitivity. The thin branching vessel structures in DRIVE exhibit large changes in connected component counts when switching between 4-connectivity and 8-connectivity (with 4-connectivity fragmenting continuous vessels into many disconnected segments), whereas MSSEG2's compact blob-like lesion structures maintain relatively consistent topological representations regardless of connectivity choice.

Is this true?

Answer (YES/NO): YES